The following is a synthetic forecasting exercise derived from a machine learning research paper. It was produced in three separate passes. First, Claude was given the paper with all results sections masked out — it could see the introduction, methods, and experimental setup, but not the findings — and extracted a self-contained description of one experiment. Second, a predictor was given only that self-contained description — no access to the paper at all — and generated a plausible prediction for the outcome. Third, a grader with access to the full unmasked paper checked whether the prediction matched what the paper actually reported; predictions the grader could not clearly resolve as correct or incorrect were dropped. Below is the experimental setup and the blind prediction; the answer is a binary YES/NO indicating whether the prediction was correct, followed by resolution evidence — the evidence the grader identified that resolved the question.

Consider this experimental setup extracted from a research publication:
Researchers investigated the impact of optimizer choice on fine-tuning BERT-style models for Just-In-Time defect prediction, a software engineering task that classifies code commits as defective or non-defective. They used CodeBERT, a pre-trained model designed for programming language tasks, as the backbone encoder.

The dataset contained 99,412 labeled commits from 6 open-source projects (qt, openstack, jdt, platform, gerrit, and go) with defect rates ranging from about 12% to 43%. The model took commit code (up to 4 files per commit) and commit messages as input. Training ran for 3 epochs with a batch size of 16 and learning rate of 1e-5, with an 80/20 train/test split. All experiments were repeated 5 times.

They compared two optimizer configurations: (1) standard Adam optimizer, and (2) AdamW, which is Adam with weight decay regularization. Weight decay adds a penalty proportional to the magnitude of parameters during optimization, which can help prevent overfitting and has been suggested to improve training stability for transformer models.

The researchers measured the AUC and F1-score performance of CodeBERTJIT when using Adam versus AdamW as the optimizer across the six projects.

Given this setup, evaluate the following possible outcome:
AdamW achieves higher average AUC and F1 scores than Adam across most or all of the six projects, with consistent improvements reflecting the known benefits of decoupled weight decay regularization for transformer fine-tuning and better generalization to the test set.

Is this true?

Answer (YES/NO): NO